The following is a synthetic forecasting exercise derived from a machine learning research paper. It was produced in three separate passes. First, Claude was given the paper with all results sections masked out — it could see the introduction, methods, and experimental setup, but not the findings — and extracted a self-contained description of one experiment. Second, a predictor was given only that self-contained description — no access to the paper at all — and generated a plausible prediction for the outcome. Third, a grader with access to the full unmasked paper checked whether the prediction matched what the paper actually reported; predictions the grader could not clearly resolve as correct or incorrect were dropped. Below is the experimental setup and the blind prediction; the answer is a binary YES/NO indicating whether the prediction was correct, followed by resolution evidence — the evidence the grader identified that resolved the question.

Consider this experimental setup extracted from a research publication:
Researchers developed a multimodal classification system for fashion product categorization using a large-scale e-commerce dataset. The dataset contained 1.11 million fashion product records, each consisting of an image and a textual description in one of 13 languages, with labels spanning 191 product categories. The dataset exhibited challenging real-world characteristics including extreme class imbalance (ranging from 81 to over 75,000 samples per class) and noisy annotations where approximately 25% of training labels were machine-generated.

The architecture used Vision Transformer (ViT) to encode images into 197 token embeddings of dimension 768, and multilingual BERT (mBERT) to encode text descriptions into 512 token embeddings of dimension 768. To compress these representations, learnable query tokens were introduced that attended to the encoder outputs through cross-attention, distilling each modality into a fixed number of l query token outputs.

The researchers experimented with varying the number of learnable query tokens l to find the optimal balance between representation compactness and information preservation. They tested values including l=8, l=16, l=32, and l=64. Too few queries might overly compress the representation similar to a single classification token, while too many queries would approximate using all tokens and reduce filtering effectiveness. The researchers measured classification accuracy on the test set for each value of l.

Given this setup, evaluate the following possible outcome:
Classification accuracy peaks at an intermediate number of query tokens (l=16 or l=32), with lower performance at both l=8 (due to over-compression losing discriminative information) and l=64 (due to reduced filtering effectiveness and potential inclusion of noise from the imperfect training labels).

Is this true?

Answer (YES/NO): YES